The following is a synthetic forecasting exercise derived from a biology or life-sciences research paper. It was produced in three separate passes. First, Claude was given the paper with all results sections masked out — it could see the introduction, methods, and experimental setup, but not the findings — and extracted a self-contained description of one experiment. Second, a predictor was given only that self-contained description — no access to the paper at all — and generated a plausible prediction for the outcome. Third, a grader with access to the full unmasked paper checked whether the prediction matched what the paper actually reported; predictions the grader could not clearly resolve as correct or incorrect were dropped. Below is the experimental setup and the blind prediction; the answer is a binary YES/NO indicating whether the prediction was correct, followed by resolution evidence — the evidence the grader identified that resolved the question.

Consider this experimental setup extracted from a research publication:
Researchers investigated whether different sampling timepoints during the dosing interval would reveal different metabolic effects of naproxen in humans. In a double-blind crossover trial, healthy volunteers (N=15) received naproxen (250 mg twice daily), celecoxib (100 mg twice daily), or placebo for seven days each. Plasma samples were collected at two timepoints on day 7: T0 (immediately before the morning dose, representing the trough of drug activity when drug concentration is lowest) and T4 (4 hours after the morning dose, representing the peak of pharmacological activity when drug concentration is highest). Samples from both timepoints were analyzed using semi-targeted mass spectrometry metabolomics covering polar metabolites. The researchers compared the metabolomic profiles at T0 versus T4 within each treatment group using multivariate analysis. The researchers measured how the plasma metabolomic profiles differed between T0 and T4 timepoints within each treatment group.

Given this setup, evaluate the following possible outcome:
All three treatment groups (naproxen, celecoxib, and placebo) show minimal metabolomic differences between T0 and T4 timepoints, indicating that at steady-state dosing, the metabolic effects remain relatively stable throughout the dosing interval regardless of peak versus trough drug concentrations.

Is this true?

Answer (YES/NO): NO